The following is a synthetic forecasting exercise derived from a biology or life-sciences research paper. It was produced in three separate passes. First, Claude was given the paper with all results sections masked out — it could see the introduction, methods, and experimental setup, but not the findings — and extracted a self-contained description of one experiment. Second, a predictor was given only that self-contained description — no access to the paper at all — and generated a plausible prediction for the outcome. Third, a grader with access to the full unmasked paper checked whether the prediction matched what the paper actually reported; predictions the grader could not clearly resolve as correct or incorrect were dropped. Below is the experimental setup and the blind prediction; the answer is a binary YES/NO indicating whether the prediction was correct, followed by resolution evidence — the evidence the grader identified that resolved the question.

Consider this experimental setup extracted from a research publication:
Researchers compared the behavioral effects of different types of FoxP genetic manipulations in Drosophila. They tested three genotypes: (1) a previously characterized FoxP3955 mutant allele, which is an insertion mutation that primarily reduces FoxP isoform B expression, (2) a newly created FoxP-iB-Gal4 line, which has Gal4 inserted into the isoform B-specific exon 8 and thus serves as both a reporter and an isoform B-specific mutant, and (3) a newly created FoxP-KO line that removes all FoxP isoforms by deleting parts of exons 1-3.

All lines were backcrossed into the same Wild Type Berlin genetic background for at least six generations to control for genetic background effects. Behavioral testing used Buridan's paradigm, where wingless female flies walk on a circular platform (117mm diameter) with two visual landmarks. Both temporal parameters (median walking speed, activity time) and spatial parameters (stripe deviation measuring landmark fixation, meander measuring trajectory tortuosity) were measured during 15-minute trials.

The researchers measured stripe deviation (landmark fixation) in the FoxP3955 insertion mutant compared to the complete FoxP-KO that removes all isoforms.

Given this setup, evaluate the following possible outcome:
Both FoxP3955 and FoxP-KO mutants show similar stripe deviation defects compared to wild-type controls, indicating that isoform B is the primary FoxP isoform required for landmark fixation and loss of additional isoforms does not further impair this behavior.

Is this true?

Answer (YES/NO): NO